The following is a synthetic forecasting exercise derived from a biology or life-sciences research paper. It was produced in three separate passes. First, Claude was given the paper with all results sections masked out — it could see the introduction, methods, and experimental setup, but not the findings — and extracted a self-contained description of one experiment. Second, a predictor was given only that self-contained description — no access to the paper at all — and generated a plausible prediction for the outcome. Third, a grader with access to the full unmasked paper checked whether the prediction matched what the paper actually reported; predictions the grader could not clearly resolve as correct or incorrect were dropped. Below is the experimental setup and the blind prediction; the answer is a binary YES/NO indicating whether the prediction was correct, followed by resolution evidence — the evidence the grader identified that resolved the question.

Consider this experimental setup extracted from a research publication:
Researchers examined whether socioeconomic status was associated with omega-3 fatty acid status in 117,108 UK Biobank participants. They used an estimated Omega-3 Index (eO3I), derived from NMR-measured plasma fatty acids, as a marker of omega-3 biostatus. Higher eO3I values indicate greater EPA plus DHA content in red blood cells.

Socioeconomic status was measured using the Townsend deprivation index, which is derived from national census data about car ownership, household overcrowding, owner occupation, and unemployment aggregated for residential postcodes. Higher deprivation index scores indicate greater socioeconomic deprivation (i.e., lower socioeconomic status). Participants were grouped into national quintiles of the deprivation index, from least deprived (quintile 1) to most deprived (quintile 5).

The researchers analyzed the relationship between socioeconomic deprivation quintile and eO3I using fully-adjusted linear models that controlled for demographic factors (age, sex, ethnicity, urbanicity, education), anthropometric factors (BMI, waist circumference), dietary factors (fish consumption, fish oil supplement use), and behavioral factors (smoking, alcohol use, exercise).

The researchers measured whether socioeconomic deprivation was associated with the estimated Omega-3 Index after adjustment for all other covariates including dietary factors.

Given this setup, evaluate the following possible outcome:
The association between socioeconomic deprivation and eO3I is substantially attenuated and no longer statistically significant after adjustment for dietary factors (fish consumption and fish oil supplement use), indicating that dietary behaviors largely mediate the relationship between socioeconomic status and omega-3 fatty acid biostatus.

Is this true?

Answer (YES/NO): NO